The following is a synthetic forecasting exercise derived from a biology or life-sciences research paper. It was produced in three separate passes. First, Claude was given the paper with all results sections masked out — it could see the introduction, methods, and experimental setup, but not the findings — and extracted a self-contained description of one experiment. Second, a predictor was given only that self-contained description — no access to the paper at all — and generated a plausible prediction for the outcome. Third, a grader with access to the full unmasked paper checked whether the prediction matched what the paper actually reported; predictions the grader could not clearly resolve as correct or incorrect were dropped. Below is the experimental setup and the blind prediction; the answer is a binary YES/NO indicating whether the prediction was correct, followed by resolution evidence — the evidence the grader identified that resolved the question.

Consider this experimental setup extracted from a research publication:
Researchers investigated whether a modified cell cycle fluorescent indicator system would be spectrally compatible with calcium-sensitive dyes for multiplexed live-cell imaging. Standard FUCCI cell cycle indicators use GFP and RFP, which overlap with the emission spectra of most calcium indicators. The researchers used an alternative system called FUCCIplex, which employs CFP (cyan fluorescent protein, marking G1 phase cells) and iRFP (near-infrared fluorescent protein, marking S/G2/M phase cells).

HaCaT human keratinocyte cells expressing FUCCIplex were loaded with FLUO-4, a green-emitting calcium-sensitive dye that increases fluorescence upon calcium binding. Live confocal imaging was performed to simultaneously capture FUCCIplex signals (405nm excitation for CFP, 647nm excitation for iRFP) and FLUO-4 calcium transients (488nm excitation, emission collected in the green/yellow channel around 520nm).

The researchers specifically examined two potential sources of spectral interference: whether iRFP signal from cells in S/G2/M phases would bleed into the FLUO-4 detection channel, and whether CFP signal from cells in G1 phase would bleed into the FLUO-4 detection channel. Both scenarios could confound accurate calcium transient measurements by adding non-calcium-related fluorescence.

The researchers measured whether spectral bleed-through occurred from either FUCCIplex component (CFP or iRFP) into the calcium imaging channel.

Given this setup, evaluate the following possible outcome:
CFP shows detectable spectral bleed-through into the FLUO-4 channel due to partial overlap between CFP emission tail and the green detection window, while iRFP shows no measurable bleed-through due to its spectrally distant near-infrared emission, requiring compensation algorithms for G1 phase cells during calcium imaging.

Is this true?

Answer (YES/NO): YES